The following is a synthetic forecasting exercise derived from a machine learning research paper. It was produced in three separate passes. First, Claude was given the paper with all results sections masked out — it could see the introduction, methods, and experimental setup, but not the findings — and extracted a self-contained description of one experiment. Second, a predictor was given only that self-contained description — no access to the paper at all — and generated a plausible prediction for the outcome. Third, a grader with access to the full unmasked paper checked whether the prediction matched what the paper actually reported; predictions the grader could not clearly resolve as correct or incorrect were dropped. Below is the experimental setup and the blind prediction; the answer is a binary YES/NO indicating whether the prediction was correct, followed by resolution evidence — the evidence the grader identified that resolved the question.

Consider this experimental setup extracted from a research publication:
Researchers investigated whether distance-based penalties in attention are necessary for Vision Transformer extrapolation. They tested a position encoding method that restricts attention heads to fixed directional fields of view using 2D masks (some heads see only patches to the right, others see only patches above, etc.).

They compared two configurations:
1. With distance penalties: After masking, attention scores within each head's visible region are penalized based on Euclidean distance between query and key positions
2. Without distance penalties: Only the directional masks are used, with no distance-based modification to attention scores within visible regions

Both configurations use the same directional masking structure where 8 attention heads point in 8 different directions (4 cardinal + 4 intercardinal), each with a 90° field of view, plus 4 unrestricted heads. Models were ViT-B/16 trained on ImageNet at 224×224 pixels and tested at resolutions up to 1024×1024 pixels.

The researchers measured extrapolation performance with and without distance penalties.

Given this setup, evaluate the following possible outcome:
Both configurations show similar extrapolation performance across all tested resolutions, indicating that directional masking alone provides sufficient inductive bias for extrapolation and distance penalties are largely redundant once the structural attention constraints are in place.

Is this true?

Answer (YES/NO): NO